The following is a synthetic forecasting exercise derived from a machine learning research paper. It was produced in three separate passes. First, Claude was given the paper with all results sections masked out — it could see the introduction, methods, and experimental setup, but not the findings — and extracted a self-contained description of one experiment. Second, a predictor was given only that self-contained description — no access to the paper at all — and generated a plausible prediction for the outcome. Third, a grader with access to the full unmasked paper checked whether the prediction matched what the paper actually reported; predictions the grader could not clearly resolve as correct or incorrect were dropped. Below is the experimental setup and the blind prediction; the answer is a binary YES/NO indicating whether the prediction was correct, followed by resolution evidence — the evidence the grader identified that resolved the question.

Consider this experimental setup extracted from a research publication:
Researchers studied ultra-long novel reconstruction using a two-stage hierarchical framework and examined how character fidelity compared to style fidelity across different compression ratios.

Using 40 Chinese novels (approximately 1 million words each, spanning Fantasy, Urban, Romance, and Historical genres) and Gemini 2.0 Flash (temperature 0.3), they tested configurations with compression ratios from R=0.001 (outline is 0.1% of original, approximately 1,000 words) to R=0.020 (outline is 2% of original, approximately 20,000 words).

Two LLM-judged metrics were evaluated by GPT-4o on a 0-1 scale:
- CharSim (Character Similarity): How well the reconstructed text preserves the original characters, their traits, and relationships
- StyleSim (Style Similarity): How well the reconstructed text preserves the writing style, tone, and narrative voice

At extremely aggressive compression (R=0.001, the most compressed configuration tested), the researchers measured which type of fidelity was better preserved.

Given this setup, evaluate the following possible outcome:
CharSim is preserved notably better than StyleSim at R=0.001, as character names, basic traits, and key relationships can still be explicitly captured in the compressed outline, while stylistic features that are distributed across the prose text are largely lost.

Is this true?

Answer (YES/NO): NO